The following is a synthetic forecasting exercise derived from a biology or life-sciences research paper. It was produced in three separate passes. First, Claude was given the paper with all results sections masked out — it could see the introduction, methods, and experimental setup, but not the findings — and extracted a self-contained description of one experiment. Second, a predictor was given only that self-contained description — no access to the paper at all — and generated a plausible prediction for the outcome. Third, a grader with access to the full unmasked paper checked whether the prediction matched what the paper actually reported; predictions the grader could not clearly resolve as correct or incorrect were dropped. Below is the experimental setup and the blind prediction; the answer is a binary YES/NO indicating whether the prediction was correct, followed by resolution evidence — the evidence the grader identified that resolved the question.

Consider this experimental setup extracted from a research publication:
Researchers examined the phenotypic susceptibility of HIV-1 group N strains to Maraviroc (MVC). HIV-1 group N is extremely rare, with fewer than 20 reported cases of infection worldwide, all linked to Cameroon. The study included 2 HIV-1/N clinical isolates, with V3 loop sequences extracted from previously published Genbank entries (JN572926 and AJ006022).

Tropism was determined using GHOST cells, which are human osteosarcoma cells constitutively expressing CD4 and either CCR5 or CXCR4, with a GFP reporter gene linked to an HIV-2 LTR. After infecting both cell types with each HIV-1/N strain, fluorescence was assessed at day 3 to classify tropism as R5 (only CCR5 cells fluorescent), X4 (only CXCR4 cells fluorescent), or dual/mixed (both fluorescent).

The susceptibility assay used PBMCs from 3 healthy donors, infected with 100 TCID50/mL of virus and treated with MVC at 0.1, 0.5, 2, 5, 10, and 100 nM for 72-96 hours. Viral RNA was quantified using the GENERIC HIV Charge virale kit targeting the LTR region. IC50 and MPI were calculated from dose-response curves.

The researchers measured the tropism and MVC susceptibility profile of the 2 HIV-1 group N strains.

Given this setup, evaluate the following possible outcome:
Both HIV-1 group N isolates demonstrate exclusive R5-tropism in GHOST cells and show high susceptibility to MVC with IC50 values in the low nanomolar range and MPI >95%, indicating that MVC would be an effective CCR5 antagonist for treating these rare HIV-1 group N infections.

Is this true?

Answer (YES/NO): NO